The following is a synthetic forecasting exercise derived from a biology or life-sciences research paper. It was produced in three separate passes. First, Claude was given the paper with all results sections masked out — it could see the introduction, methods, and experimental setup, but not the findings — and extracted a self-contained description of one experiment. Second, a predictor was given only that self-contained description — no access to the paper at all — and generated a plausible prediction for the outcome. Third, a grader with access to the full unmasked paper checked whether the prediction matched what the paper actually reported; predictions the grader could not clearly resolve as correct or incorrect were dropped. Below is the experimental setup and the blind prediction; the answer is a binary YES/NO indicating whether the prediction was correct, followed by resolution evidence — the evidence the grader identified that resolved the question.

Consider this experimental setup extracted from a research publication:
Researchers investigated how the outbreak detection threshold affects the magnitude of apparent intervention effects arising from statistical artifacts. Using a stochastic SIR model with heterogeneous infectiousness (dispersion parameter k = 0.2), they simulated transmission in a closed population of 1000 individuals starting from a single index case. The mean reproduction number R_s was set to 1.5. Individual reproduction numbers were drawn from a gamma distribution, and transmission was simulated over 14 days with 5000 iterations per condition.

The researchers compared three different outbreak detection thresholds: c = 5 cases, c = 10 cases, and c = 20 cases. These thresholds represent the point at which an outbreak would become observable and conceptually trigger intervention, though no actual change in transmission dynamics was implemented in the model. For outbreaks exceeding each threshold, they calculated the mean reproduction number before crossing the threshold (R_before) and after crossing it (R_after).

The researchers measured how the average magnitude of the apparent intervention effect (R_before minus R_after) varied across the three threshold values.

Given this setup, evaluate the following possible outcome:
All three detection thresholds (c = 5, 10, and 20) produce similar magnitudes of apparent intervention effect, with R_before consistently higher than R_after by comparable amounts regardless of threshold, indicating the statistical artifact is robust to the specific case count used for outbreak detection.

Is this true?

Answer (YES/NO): NO